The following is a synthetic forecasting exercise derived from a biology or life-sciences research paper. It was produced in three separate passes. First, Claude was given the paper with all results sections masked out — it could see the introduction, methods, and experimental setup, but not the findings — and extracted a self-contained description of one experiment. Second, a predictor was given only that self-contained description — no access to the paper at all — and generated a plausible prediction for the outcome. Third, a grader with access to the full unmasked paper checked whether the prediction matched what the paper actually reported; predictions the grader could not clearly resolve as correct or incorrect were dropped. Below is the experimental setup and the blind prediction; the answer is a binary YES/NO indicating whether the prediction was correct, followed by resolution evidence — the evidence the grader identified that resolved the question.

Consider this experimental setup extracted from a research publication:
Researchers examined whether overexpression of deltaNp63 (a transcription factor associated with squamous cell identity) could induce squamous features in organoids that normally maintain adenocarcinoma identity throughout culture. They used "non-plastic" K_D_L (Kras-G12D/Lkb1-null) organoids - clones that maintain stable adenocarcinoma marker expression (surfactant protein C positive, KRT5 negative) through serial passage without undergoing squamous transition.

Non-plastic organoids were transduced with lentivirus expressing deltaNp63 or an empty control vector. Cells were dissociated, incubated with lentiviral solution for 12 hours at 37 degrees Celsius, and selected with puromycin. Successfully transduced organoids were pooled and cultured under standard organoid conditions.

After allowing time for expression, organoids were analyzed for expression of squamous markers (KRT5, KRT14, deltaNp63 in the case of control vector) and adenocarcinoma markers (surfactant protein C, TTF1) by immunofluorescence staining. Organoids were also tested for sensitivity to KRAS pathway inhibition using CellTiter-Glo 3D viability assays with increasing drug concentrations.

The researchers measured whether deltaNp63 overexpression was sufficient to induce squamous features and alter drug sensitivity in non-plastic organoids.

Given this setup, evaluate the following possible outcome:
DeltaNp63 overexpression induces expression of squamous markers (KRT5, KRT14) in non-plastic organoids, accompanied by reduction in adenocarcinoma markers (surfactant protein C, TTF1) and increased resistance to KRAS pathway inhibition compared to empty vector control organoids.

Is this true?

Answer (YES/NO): NO